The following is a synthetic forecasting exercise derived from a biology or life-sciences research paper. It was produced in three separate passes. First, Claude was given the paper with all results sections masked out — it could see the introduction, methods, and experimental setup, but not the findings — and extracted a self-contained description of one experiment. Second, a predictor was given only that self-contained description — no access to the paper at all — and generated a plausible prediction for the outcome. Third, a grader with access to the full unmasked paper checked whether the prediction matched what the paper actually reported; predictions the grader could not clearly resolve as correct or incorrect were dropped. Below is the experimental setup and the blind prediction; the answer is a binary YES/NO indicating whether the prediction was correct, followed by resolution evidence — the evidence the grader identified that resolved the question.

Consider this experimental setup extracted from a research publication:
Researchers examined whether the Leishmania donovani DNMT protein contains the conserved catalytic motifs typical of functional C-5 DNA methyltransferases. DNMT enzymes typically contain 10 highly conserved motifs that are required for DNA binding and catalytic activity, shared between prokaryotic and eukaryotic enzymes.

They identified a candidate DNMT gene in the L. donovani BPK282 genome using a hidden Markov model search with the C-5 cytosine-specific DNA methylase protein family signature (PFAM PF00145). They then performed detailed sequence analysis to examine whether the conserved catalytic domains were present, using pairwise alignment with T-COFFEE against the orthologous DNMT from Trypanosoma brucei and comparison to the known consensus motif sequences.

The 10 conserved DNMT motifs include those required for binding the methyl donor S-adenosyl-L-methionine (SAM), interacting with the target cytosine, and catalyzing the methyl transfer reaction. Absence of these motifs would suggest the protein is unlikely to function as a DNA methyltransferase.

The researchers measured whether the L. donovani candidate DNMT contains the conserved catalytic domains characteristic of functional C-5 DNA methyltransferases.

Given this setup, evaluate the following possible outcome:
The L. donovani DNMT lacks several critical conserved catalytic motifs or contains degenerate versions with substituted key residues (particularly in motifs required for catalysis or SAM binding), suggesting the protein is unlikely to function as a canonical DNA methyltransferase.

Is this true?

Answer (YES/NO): NO